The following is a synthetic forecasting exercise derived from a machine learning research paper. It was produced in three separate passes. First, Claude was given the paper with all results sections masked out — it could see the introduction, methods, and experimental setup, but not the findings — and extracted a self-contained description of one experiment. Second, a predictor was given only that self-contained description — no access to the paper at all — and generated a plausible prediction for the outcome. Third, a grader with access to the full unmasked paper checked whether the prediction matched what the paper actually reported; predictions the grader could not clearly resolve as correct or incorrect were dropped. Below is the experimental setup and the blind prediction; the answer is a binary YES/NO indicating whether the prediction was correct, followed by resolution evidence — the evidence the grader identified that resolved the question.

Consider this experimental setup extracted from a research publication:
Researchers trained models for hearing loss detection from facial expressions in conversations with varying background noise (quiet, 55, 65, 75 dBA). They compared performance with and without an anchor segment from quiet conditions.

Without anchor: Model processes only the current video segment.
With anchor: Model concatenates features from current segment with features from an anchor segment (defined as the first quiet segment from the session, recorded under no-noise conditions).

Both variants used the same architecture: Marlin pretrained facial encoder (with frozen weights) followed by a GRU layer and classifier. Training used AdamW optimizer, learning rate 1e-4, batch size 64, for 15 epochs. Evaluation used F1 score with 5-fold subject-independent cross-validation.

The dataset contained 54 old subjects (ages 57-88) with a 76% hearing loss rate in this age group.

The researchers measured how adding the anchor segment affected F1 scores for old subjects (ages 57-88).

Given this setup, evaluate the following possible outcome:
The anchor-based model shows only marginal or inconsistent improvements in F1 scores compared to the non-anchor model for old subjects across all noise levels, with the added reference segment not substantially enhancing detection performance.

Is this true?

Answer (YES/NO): NO